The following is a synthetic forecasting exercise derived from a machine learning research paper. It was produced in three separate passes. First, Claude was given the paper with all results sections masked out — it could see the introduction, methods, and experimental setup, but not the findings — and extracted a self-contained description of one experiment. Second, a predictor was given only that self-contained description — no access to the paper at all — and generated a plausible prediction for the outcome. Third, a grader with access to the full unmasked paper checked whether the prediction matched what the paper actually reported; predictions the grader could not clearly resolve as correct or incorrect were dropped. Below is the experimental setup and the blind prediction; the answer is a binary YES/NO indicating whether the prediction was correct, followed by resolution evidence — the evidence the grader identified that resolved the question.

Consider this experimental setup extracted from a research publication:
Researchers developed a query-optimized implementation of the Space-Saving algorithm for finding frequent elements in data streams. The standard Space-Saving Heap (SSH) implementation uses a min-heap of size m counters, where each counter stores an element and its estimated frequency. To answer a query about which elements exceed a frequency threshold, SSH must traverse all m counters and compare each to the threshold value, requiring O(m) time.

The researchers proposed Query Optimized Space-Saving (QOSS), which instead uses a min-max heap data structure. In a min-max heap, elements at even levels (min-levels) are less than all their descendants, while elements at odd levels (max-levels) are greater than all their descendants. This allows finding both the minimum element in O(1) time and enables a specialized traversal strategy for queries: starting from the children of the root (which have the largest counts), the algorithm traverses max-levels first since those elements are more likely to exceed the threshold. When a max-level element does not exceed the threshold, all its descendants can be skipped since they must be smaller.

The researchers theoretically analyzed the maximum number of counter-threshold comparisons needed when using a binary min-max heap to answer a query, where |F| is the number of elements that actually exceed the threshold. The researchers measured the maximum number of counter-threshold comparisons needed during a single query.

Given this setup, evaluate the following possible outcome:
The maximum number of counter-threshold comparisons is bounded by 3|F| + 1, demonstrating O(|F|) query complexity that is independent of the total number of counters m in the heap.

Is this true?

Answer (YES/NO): NO